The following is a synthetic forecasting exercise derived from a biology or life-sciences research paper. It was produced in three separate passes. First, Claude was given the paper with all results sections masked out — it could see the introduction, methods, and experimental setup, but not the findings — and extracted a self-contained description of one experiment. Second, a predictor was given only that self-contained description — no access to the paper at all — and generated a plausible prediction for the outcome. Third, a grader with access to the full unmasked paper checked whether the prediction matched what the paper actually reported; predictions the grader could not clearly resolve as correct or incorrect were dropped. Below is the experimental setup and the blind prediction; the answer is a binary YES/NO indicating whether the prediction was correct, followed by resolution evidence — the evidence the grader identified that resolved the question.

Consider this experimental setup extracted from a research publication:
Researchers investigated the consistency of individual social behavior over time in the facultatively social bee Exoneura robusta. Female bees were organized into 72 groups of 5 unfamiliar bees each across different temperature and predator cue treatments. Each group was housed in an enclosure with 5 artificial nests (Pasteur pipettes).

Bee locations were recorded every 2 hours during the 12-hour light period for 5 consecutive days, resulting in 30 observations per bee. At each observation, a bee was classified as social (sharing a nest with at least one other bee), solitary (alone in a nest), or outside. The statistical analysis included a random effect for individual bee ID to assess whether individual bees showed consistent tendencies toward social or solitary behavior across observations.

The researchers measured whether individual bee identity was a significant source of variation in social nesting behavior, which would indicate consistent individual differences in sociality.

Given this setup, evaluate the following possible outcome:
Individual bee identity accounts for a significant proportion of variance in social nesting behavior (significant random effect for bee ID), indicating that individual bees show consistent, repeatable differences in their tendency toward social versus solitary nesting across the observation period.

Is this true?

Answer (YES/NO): YES